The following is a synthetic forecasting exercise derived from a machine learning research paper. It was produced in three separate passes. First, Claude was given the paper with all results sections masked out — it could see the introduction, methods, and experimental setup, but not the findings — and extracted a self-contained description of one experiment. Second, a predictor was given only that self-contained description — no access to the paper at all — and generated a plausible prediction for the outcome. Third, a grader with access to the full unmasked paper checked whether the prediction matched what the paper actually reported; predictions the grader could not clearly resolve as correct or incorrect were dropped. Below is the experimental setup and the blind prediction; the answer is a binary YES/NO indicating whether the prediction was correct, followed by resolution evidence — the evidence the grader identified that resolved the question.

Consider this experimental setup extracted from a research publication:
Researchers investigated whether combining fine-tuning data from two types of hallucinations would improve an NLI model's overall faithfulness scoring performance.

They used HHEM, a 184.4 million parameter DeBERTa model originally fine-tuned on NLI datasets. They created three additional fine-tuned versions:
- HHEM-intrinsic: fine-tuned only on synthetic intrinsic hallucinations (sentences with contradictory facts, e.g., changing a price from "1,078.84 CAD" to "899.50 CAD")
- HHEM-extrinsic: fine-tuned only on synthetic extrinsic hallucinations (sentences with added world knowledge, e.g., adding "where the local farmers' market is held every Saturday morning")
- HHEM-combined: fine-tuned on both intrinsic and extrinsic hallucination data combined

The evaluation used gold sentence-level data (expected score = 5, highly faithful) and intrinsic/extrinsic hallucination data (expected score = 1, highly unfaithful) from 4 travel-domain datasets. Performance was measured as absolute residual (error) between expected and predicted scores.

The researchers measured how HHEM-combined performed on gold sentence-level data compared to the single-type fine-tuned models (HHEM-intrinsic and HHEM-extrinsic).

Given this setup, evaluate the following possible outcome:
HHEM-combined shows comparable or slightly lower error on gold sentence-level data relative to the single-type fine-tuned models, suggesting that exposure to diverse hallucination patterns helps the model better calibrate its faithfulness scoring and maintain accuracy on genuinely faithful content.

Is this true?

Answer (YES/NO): NO